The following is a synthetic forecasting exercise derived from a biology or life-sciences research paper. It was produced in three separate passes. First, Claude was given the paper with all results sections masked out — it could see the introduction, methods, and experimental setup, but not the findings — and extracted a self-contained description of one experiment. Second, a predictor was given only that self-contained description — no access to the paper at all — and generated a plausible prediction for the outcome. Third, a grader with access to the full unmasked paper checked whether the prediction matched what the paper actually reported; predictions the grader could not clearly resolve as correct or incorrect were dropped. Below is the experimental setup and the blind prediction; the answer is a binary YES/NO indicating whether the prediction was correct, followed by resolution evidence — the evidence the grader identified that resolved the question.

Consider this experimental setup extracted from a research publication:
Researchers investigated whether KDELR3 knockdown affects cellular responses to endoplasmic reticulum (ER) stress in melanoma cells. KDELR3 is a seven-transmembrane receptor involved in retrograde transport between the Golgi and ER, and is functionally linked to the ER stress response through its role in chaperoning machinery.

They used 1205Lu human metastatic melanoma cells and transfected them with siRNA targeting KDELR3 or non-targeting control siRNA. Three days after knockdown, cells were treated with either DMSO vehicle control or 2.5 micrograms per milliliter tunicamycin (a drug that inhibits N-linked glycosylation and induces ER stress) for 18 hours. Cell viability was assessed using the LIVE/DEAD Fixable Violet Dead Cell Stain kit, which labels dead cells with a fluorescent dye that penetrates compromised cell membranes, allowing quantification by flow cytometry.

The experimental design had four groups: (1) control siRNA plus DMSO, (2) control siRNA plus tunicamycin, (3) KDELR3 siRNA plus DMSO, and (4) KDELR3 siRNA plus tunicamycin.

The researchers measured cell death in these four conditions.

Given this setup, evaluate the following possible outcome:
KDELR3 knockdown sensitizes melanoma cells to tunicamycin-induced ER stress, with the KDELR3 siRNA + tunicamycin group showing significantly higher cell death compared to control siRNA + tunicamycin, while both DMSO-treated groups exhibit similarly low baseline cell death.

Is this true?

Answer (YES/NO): NO